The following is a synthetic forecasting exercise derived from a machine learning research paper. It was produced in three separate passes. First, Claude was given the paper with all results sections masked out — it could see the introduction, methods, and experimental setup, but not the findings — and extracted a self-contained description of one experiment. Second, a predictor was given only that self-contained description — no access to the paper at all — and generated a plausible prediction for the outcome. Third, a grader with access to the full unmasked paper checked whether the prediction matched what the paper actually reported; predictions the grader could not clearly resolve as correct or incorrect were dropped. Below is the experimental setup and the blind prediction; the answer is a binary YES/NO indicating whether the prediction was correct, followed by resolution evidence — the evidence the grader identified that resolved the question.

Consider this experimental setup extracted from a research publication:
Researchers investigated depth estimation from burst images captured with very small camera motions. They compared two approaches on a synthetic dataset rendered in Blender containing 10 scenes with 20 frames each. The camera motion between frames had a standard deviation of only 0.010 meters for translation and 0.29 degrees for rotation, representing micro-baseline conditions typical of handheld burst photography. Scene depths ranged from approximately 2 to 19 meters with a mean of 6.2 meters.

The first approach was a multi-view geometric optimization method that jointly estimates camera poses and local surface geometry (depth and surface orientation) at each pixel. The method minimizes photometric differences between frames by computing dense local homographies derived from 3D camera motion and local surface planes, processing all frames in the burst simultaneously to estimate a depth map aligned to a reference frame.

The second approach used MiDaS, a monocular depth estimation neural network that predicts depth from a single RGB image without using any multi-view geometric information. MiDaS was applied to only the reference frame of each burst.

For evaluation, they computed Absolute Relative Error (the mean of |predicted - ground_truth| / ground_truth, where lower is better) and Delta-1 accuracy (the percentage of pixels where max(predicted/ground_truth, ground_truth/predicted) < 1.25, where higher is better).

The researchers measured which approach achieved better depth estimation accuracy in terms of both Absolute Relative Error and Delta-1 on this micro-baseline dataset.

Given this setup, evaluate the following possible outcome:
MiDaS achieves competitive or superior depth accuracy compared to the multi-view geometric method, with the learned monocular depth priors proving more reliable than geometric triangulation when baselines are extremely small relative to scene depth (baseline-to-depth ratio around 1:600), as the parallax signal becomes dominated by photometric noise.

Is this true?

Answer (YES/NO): YES